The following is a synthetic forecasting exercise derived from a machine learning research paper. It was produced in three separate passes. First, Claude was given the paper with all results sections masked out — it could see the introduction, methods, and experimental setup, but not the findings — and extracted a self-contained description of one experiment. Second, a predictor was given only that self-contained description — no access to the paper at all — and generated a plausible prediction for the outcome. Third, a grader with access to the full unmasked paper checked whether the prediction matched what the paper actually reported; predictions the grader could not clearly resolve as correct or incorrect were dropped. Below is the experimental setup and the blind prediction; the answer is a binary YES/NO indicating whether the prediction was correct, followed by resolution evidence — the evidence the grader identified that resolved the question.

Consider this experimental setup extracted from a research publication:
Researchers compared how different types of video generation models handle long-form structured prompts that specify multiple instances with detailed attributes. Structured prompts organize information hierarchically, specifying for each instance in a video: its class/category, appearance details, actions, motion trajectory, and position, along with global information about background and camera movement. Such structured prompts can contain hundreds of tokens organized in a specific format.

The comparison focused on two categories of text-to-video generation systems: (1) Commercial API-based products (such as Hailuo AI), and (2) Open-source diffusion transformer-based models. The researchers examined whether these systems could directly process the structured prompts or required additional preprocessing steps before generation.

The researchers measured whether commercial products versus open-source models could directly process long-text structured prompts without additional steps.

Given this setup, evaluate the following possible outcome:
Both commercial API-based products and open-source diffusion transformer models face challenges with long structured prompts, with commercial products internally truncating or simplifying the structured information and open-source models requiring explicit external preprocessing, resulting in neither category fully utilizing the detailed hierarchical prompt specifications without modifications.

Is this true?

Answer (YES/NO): NO